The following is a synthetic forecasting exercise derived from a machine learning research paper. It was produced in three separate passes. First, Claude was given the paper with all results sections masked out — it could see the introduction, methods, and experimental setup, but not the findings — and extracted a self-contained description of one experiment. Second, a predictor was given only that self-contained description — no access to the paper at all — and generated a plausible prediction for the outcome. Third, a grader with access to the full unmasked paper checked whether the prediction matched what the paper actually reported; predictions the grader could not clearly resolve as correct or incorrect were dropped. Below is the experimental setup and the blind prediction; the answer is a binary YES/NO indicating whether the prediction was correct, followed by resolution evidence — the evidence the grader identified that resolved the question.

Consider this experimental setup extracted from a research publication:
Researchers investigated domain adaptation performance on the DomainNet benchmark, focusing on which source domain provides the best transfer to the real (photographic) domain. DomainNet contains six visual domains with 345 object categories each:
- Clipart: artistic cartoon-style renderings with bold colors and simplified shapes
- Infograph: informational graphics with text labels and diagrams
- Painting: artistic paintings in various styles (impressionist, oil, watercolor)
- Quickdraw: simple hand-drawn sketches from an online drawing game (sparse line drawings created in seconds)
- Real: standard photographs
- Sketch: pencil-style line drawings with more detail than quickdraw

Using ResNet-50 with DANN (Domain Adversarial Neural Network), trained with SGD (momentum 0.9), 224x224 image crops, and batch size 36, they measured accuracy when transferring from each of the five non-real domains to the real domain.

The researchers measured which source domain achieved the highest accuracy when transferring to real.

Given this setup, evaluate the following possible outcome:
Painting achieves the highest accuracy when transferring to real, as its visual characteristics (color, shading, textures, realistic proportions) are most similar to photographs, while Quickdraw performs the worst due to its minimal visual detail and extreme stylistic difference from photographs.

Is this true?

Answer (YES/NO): YES